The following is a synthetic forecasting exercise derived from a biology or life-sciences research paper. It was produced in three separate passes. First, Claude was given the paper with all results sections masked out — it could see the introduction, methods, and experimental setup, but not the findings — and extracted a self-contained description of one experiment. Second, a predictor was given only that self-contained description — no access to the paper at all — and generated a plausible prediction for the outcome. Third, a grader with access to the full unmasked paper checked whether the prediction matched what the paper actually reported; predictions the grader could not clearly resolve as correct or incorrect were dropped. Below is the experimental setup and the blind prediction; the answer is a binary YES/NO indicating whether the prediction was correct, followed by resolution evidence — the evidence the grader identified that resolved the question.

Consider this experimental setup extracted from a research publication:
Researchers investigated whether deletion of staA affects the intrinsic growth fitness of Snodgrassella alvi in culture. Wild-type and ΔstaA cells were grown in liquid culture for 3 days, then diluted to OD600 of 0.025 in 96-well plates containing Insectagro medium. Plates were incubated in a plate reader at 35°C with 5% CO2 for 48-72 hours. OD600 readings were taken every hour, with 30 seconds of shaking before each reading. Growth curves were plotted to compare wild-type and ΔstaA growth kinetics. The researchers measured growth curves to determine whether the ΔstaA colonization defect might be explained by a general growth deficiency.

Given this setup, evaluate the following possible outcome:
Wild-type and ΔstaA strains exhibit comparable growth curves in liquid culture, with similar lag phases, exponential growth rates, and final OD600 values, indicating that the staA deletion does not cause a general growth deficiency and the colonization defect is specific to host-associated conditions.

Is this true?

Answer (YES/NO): NO